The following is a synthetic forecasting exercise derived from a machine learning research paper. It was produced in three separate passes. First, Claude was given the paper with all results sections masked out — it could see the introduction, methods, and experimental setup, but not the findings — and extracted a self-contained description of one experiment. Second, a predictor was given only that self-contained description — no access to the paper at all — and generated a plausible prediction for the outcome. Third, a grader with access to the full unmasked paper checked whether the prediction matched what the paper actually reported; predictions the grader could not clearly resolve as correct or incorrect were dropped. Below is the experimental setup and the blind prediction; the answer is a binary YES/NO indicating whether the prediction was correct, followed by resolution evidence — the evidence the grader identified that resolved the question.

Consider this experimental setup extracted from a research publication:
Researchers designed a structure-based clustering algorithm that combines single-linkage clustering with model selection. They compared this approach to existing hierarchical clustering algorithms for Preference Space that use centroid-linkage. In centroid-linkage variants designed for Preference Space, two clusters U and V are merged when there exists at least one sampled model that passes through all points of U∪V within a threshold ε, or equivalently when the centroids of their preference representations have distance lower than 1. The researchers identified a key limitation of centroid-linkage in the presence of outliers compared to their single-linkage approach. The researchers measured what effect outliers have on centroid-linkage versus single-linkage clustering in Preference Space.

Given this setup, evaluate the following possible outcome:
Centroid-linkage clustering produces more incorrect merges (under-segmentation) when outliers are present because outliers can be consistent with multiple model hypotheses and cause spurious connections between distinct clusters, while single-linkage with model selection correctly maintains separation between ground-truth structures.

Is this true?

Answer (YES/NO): NO